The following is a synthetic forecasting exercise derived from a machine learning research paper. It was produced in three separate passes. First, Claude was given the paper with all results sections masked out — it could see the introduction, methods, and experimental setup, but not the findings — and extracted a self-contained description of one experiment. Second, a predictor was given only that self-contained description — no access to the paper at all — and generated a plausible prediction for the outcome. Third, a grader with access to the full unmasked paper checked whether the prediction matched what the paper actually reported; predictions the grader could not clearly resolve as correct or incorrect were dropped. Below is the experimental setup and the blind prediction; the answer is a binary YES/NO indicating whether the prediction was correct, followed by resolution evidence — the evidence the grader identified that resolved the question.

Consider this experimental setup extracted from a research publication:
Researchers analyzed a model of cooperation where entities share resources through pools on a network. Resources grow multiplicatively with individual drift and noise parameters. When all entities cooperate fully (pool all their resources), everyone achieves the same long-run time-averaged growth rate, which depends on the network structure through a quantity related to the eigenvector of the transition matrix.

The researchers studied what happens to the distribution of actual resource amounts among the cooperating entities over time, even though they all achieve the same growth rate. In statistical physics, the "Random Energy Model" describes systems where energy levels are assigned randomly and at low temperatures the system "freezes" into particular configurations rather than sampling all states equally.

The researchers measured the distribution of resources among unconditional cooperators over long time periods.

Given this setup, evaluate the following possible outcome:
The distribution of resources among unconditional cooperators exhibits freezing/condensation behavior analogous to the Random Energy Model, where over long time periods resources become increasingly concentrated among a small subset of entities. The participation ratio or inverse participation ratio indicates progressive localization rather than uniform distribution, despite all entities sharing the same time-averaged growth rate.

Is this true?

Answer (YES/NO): YES